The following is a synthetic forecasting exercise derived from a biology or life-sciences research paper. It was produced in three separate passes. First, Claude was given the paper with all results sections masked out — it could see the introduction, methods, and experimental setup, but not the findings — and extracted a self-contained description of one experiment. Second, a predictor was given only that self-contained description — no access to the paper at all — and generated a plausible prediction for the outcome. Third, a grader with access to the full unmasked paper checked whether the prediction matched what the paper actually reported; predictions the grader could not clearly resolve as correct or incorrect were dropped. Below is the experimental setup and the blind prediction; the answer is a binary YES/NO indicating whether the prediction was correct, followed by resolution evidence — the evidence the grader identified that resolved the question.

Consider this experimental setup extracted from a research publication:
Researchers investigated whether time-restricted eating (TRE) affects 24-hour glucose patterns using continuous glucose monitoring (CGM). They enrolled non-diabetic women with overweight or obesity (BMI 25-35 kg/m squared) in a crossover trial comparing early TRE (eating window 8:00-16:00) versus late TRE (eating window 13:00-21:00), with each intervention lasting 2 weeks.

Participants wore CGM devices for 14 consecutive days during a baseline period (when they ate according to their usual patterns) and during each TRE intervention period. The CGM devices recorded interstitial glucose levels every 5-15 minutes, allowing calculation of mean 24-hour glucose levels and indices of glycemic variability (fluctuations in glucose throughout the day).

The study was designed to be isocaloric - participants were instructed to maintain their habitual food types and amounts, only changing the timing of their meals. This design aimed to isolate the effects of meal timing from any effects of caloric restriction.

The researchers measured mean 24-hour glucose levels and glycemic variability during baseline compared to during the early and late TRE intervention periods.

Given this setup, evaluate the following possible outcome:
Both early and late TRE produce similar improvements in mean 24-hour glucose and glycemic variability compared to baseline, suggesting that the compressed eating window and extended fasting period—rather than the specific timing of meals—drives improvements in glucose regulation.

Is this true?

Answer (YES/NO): NO